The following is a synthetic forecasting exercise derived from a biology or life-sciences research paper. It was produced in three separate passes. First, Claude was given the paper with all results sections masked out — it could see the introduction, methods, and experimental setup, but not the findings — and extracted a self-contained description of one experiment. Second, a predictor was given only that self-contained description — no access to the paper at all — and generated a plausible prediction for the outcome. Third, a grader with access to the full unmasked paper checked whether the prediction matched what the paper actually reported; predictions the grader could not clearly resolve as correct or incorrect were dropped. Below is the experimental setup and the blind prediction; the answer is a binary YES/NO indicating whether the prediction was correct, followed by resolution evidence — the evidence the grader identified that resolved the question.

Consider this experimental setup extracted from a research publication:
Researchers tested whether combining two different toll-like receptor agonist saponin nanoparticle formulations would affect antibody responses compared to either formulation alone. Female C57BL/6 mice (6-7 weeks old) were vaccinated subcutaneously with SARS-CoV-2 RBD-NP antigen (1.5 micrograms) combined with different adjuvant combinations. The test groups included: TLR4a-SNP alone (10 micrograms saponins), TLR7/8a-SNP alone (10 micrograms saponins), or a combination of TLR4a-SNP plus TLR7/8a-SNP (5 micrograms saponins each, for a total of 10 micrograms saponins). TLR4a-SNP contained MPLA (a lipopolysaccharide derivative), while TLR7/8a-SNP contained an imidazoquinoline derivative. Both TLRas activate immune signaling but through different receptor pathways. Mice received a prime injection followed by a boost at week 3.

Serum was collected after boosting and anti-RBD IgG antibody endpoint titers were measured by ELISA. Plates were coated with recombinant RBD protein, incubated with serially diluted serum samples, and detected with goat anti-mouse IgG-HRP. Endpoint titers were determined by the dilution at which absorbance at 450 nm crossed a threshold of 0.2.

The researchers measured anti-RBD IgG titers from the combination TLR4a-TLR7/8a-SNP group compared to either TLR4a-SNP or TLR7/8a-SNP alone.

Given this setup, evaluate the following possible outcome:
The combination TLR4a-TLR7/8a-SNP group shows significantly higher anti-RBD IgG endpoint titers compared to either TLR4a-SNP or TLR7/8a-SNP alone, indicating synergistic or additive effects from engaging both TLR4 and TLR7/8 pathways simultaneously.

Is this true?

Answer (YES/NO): YES